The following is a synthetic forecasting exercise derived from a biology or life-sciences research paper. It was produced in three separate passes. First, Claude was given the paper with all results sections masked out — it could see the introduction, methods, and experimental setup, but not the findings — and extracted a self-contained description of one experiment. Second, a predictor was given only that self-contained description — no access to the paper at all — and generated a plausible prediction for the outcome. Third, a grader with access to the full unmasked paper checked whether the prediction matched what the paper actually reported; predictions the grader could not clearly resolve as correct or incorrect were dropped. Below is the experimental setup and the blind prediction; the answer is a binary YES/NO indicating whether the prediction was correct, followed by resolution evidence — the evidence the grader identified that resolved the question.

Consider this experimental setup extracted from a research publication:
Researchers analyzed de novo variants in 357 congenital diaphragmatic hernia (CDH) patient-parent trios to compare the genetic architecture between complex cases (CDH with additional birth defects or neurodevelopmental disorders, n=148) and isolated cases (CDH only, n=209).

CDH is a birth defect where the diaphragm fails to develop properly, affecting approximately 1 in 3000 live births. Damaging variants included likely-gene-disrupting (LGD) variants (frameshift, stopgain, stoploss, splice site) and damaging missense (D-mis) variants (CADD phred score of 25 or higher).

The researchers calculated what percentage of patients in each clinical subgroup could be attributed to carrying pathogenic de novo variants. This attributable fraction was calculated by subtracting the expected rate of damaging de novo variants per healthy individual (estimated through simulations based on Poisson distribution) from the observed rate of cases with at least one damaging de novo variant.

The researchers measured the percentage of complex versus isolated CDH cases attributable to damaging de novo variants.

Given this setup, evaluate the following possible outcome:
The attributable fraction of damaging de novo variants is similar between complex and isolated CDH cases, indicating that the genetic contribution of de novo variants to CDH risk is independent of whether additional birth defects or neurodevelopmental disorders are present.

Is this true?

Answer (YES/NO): NO